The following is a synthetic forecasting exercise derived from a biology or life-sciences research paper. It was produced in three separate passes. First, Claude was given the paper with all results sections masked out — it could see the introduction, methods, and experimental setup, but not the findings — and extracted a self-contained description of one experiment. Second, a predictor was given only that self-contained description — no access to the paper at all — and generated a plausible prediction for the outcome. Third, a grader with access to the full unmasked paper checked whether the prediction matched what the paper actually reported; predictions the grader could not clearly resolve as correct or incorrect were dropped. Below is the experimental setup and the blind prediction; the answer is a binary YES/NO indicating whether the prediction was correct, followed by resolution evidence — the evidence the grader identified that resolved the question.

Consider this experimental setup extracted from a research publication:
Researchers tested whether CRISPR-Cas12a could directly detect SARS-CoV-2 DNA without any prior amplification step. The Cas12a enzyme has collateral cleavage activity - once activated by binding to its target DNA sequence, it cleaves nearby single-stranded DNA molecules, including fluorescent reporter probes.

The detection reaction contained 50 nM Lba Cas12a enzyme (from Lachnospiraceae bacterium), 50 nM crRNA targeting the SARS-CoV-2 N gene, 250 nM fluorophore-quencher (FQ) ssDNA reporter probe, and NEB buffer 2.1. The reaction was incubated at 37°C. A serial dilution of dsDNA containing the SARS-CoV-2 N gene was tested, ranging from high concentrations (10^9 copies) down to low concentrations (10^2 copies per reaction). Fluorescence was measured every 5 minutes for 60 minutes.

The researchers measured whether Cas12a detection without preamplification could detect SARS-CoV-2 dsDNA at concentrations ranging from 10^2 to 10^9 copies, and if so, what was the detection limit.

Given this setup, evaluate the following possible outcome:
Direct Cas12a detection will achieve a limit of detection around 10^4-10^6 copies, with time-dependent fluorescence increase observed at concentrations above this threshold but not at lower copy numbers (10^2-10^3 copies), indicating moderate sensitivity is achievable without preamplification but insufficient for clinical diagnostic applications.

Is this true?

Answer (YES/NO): NO